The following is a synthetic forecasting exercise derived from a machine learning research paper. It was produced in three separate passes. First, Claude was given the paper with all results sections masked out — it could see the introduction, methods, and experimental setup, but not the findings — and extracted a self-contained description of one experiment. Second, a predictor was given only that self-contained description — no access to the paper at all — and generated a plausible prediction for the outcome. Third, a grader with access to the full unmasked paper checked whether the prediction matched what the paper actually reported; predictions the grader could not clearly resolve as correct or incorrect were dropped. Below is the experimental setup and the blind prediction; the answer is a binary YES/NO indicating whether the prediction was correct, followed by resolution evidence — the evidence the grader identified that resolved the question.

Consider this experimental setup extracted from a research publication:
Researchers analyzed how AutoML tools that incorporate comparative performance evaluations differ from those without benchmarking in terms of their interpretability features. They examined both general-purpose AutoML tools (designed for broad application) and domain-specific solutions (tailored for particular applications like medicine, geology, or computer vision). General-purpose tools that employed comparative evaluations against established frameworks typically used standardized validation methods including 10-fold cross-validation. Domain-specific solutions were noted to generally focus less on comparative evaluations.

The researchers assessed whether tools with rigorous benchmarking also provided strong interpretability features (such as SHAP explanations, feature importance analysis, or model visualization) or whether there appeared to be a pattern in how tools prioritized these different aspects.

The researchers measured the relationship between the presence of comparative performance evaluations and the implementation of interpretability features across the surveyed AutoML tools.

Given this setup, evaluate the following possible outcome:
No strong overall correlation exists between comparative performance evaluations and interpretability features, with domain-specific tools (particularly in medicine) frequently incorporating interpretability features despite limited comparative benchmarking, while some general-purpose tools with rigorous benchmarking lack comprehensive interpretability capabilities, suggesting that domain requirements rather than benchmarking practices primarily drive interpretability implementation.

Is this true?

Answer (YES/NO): NO